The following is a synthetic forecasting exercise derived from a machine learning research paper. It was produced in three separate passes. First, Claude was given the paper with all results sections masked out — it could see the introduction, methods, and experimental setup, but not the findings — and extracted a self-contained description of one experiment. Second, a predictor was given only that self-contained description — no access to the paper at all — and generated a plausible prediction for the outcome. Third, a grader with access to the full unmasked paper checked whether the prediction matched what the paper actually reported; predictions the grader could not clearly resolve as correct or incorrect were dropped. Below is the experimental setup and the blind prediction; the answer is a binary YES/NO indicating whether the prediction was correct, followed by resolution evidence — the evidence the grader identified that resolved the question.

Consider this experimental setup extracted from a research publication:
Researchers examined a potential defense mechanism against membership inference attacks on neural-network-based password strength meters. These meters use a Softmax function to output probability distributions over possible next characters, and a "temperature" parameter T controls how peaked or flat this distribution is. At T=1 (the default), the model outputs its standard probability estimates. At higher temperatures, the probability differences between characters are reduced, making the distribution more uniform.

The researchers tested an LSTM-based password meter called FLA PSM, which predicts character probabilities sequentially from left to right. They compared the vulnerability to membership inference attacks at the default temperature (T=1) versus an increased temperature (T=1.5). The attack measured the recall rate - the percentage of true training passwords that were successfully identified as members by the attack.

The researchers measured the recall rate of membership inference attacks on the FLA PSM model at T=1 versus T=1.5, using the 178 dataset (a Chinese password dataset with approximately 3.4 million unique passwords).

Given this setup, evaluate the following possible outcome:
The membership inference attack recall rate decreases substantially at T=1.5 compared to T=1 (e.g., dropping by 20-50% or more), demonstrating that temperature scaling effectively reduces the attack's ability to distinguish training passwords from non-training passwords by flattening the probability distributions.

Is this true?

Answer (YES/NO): YES